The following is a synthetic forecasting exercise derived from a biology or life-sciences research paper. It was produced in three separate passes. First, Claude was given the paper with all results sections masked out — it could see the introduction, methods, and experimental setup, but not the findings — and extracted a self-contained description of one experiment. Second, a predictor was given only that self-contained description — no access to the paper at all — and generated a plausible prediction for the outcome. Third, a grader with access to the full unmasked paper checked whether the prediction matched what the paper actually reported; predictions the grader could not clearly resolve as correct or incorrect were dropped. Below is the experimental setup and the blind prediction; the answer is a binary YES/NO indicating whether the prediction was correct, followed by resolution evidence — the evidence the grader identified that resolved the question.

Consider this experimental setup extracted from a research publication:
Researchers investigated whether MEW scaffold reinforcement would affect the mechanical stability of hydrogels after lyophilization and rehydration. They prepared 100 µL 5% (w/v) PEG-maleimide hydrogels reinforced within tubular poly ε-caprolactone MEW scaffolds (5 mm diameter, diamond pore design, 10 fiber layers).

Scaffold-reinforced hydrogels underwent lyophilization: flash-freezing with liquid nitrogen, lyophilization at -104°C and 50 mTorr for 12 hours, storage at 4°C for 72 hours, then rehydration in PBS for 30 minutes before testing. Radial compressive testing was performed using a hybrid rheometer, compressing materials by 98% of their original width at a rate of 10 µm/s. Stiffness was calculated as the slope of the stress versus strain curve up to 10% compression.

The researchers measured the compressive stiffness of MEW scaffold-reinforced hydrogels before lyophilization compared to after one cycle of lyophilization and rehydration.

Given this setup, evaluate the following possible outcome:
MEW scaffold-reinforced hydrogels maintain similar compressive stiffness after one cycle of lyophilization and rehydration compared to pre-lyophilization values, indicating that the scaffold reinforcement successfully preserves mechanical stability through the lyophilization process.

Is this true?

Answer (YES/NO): NO